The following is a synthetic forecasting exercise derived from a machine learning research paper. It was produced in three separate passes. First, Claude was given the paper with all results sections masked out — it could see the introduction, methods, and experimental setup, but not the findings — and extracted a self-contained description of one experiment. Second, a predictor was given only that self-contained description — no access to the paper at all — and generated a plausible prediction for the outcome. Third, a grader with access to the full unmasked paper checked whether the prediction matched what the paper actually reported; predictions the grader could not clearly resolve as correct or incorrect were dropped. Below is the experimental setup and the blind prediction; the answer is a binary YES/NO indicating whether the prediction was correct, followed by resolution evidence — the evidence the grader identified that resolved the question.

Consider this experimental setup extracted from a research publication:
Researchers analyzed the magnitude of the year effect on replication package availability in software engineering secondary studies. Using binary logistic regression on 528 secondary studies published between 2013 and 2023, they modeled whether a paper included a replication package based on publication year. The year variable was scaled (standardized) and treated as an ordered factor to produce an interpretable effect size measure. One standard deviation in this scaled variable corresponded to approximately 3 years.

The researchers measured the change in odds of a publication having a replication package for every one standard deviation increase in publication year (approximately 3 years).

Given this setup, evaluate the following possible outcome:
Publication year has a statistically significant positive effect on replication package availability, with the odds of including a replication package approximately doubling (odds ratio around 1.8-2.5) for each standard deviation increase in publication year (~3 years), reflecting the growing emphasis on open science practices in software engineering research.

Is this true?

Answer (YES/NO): YES